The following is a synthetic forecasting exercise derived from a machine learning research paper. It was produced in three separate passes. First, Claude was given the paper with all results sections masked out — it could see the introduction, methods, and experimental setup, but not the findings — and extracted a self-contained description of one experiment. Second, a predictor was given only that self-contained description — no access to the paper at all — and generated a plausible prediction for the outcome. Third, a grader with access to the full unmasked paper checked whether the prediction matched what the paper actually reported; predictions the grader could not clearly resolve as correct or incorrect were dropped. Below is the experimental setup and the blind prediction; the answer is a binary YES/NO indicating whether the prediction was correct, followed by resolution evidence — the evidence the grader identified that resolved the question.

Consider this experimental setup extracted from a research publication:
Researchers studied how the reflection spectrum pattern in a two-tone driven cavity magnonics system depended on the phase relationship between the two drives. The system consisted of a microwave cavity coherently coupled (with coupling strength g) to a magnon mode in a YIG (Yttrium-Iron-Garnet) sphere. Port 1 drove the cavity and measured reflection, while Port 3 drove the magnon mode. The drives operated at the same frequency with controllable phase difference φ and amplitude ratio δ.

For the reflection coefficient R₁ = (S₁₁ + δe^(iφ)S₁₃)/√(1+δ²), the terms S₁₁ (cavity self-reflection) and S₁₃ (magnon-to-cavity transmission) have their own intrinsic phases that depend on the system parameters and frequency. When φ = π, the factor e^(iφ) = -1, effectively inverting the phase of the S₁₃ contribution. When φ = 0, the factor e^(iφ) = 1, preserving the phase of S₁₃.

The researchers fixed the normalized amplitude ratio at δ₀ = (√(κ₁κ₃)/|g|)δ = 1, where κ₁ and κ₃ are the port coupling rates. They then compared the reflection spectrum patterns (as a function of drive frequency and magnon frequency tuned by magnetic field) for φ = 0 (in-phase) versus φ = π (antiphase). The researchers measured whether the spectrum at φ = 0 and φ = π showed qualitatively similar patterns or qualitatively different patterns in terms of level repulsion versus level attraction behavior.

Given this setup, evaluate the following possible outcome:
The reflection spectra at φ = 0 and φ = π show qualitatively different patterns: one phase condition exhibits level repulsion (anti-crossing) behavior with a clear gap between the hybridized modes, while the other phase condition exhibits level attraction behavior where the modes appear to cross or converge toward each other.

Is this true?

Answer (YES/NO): YES